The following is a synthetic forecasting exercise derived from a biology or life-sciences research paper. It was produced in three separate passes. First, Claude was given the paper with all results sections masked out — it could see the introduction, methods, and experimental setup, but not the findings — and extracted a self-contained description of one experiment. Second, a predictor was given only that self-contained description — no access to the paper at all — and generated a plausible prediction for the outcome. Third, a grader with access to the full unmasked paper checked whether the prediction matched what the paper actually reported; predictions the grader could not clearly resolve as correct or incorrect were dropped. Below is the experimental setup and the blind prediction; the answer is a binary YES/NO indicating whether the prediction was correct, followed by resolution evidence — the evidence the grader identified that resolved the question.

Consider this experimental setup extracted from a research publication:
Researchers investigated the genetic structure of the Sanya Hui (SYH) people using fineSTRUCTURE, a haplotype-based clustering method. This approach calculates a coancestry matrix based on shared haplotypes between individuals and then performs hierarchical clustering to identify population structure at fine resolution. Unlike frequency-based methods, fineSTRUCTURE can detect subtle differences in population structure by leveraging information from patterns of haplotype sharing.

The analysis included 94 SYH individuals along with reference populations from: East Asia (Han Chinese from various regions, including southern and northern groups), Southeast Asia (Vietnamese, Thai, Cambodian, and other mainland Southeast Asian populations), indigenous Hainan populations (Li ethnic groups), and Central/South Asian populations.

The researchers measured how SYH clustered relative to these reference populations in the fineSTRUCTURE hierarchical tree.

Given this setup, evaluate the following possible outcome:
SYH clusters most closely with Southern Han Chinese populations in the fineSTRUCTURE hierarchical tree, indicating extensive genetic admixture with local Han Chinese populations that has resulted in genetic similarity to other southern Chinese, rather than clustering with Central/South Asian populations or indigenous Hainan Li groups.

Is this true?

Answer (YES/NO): NO